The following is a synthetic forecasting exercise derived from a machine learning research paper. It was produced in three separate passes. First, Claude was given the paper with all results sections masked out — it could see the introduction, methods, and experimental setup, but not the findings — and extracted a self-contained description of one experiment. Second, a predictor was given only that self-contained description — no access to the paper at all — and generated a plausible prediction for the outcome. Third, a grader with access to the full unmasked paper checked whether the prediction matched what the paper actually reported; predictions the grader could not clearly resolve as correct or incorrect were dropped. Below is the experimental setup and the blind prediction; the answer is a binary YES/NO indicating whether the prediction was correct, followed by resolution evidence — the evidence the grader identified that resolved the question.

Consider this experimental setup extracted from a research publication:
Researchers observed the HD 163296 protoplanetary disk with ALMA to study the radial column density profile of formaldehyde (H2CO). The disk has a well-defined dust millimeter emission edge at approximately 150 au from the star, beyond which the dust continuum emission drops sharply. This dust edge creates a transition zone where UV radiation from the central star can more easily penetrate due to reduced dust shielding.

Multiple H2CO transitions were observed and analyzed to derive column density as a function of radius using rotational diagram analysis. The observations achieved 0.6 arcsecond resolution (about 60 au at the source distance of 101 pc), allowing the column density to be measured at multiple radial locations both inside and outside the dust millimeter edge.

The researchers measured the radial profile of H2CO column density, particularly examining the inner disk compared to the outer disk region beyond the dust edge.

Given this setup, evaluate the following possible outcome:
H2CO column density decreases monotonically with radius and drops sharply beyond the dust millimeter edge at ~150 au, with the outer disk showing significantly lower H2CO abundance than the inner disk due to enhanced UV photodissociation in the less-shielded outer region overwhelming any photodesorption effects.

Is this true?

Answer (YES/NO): NO